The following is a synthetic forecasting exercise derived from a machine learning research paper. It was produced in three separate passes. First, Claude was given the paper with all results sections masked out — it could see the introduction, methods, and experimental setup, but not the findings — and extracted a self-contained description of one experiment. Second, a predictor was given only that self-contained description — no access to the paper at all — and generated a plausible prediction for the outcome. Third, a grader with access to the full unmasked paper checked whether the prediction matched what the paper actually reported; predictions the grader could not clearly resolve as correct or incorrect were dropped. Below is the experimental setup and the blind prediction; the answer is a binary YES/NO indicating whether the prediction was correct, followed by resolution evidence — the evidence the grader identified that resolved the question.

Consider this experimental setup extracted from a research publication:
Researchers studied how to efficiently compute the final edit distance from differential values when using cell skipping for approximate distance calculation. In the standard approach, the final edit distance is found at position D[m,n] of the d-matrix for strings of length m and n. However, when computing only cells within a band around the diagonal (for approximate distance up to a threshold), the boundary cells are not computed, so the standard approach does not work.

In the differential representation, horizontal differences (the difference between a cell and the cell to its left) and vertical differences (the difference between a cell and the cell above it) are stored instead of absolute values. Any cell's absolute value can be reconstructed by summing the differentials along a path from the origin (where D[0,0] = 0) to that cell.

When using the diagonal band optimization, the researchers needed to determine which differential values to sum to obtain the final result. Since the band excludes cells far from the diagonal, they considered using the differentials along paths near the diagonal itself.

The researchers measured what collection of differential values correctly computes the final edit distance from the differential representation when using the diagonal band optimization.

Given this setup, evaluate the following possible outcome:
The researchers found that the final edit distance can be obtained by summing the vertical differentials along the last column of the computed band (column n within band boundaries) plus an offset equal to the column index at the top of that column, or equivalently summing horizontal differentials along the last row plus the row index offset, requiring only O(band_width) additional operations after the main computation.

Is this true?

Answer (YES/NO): NO